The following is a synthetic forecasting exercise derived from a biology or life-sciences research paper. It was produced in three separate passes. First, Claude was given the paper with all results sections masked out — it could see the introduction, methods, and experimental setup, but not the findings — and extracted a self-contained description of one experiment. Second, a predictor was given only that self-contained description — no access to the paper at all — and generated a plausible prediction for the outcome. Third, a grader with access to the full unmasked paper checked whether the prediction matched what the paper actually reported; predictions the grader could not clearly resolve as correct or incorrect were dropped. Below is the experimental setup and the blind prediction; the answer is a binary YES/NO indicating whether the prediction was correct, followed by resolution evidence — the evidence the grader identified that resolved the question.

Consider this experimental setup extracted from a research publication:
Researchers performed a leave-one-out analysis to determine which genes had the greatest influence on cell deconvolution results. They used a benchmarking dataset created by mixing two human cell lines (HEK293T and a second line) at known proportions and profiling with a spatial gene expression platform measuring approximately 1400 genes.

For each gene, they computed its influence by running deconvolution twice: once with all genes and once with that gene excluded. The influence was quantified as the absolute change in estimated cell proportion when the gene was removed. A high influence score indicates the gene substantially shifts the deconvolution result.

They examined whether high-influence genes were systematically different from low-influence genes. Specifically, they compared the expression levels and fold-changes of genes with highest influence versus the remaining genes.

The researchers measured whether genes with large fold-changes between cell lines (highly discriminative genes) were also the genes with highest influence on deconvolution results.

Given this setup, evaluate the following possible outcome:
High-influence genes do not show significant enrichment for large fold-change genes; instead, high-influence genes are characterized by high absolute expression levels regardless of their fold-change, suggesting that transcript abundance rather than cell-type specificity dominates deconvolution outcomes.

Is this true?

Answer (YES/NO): YES